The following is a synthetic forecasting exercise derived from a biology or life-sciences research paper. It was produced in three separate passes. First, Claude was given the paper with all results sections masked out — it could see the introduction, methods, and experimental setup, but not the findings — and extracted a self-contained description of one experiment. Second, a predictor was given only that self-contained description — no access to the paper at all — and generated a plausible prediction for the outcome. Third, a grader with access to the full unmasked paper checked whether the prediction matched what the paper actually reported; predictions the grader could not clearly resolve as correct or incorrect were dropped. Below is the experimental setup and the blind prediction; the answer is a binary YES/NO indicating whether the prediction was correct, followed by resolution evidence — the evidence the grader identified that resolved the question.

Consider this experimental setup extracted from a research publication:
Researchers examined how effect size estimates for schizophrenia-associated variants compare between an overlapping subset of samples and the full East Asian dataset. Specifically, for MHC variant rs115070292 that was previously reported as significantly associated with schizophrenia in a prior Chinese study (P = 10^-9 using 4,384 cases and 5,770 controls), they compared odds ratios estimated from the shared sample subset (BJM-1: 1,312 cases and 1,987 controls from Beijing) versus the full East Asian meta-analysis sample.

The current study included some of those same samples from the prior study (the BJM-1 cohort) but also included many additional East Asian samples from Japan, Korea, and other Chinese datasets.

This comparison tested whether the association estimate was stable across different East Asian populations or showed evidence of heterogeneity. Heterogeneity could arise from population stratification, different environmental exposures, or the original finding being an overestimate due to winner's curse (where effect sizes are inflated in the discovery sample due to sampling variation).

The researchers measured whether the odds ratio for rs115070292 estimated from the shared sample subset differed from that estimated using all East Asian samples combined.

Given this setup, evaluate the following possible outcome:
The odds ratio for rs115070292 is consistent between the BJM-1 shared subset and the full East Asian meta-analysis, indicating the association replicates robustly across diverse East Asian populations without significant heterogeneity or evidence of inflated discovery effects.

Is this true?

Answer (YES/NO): NO